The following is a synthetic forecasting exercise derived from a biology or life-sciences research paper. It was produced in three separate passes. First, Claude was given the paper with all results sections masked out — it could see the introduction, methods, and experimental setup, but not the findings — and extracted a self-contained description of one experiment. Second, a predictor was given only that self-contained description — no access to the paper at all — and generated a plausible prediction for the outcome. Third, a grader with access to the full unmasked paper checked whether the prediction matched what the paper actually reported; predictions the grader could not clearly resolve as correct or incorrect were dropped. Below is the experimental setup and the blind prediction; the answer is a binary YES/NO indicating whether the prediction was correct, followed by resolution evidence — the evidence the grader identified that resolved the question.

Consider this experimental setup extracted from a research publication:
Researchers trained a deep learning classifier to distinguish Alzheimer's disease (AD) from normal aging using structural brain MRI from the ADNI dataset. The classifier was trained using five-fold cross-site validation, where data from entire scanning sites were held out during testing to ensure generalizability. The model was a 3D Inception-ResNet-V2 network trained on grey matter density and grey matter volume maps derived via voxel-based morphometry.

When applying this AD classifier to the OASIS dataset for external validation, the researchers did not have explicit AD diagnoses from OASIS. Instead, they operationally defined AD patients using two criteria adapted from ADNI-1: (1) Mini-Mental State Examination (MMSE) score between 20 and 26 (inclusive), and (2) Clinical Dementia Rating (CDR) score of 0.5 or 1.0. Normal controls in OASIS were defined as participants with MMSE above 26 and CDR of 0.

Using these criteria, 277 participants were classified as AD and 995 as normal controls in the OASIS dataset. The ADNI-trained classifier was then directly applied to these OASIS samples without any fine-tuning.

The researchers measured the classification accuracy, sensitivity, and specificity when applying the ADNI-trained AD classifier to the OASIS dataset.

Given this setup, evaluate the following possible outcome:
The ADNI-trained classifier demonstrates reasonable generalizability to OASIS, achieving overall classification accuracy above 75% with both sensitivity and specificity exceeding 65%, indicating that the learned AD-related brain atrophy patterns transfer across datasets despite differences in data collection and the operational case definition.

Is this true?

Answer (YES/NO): YES